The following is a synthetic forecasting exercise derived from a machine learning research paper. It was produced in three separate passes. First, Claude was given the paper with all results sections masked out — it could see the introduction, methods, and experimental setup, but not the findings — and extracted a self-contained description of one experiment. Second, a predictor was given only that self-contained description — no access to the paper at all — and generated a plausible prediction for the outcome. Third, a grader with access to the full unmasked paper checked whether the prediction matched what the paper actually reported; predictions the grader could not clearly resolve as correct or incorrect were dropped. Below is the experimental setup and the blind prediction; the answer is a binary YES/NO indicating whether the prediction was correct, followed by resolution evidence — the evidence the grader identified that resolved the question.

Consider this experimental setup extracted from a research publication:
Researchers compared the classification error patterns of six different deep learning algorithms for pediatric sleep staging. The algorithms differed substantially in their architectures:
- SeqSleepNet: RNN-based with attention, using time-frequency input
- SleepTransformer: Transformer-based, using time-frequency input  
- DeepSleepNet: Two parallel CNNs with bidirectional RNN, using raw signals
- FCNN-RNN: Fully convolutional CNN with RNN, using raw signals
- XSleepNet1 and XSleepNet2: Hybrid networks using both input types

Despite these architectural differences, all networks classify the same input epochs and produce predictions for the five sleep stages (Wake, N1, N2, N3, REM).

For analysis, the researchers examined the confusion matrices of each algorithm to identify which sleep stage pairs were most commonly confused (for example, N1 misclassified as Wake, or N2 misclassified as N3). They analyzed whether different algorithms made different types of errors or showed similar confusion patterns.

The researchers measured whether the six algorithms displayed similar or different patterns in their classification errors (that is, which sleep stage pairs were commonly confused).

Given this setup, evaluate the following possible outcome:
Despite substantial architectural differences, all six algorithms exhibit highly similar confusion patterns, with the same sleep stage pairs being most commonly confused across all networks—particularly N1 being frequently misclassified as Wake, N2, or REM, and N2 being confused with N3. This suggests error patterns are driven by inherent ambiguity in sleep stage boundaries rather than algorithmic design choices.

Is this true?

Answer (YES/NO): YES